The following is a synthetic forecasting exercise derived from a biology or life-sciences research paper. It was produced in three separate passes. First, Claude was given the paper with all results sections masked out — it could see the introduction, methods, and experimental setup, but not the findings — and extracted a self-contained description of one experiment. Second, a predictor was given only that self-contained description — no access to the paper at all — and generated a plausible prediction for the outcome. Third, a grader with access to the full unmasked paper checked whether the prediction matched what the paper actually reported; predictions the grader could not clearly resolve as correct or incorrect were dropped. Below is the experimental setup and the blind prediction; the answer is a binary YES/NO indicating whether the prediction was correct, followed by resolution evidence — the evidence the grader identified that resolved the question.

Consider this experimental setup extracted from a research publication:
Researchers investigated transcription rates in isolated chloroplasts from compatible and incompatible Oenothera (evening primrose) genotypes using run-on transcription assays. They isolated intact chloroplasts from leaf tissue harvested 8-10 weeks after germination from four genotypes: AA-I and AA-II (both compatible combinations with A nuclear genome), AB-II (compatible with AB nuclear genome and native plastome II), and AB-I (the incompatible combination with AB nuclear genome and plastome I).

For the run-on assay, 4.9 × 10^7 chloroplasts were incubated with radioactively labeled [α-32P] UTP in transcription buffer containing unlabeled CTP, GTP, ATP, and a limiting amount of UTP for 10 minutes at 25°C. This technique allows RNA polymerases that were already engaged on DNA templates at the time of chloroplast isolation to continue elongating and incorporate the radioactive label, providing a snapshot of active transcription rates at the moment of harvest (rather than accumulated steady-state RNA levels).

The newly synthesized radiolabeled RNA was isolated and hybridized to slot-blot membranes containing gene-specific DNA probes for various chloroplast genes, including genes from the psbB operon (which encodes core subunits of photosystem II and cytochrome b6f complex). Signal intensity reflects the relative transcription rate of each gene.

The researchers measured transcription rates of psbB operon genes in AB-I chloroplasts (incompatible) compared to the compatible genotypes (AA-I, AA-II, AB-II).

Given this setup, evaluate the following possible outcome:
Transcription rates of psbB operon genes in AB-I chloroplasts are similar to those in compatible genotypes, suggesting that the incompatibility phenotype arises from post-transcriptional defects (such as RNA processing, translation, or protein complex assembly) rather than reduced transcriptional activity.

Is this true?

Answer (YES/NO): NO